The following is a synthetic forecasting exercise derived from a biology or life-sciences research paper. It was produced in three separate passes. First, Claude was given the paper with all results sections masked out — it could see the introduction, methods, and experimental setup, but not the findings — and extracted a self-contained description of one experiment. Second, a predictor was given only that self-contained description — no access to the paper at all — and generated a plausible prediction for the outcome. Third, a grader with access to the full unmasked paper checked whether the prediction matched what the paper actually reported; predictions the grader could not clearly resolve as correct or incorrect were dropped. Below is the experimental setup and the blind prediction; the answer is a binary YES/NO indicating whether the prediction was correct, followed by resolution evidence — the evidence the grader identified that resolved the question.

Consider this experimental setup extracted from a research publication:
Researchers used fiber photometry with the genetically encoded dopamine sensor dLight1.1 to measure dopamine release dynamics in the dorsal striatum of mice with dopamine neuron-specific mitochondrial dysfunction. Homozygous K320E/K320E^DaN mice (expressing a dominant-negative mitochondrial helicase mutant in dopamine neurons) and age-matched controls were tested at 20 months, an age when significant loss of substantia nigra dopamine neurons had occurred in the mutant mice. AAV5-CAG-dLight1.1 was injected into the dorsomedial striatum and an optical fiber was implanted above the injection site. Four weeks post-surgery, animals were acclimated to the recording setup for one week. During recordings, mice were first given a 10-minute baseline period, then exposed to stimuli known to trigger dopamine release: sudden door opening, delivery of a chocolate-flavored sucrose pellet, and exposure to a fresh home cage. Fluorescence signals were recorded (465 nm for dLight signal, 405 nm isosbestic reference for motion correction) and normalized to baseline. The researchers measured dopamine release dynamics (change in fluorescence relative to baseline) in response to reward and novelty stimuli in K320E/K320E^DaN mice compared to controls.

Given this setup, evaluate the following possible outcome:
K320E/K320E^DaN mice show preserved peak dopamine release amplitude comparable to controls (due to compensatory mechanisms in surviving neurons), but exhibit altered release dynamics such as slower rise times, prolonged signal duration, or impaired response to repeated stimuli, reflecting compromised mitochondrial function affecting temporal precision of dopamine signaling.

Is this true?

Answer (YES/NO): NO